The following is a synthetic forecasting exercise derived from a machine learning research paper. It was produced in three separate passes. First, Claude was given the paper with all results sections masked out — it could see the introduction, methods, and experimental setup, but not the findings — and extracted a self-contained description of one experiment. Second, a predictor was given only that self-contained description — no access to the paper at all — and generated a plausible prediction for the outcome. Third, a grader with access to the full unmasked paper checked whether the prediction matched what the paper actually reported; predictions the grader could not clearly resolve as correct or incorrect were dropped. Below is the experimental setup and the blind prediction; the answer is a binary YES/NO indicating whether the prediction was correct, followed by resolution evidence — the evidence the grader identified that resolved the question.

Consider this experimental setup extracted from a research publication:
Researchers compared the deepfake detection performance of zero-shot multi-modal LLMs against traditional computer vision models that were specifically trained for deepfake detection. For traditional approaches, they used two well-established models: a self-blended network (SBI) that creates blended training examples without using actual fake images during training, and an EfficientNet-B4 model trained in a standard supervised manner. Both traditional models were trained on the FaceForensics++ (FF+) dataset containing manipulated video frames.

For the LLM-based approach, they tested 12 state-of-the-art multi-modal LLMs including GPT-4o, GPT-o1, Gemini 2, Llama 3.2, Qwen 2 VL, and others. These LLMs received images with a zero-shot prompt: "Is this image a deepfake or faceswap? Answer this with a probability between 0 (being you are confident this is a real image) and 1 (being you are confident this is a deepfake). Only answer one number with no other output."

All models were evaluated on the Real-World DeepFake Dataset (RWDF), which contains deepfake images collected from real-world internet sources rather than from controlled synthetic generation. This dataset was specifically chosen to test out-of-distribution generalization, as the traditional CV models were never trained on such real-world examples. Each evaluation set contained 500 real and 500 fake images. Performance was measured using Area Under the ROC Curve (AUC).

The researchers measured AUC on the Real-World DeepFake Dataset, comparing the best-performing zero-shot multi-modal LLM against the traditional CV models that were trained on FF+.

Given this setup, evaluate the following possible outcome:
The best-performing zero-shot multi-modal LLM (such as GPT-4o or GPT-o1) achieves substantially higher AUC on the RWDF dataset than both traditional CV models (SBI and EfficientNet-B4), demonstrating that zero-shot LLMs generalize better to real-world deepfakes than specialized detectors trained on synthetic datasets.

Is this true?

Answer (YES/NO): YES